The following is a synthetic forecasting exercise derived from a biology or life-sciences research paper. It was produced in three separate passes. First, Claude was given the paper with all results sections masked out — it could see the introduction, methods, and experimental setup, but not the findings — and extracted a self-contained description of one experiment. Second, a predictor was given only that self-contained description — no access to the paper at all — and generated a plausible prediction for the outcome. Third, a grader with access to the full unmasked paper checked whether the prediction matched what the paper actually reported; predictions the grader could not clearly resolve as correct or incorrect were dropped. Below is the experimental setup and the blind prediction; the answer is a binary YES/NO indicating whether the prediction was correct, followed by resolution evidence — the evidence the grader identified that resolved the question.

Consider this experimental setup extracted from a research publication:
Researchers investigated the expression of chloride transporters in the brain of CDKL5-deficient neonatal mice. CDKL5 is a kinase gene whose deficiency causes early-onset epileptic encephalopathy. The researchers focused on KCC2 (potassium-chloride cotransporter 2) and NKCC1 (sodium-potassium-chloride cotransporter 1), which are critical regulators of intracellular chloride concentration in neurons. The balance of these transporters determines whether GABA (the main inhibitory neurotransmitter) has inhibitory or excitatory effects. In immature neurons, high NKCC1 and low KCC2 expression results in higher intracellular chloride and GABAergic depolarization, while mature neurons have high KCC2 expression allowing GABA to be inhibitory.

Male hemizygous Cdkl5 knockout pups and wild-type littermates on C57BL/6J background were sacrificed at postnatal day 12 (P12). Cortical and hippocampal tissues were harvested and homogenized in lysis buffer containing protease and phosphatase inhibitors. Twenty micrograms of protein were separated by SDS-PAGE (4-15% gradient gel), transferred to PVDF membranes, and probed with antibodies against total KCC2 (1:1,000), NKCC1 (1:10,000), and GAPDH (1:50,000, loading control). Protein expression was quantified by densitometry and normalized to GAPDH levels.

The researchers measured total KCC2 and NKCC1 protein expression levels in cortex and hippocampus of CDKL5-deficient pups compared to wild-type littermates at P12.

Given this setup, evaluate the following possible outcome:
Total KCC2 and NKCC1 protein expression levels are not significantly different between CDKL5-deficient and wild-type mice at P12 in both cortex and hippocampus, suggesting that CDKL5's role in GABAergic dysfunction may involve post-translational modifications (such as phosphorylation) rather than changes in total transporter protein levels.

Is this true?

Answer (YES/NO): YES